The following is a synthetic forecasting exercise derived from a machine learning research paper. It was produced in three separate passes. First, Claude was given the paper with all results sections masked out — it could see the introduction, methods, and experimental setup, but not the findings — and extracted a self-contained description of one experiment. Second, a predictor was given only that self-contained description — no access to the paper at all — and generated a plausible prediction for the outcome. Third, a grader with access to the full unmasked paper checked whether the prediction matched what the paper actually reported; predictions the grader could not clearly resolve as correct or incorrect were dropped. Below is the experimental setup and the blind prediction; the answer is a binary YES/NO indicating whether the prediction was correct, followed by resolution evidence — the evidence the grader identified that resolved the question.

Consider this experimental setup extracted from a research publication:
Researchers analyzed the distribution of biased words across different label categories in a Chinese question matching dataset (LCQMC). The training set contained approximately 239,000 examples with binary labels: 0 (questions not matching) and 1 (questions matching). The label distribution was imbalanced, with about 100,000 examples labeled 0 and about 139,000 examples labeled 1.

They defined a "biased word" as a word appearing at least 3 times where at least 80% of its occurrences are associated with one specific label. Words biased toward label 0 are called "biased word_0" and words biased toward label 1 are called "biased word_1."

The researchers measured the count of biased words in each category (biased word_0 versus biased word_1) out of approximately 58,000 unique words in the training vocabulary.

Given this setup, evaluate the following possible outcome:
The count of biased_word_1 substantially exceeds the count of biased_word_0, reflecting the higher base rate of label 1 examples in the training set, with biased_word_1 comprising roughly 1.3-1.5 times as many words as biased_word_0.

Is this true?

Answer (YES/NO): NO